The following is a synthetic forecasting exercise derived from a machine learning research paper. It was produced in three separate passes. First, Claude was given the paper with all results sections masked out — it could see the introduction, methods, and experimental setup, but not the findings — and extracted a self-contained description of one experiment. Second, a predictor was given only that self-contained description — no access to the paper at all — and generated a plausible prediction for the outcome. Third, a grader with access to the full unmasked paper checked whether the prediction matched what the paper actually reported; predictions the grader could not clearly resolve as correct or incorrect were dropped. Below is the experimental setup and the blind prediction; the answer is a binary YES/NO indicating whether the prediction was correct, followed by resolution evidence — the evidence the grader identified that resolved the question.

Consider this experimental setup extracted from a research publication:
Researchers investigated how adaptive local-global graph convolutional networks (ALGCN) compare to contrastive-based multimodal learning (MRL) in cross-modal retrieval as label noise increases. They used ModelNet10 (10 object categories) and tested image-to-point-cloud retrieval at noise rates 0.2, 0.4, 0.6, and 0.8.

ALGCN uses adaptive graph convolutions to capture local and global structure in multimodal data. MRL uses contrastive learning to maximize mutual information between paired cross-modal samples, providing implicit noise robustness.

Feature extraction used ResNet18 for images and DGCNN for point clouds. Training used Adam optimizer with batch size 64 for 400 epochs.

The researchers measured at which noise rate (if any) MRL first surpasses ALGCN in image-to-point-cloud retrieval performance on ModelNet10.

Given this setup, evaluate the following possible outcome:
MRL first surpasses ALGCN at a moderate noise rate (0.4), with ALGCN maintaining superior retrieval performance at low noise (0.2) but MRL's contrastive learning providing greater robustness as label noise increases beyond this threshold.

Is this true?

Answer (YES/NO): NO